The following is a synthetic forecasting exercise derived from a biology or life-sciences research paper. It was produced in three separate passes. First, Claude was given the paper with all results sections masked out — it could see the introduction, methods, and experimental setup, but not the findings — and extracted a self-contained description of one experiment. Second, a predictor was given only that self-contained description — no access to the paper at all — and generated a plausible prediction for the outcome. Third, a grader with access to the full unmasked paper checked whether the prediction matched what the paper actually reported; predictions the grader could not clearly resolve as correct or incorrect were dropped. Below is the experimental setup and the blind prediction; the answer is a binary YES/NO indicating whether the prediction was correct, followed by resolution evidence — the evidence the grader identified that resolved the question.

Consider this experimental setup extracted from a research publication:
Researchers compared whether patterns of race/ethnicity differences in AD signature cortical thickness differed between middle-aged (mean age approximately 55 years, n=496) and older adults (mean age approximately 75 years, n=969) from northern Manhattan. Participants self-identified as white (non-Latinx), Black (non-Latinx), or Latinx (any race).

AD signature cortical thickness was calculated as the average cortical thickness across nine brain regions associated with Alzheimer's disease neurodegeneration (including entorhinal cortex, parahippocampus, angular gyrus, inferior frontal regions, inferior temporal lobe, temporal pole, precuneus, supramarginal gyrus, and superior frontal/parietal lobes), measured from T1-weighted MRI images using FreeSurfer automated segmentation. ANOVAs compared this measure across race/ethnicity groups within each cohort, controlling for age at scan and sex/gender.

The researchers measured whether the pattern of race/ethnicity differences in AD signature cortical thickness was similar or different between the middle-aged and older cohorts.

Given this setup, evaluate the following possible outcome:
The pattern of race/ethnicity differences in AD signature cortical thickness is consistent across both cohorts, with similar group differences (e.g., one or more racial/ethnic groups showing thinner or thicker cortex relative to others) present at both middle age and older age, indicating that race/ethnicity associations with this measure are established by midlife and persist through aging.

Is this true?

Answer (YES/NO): NO